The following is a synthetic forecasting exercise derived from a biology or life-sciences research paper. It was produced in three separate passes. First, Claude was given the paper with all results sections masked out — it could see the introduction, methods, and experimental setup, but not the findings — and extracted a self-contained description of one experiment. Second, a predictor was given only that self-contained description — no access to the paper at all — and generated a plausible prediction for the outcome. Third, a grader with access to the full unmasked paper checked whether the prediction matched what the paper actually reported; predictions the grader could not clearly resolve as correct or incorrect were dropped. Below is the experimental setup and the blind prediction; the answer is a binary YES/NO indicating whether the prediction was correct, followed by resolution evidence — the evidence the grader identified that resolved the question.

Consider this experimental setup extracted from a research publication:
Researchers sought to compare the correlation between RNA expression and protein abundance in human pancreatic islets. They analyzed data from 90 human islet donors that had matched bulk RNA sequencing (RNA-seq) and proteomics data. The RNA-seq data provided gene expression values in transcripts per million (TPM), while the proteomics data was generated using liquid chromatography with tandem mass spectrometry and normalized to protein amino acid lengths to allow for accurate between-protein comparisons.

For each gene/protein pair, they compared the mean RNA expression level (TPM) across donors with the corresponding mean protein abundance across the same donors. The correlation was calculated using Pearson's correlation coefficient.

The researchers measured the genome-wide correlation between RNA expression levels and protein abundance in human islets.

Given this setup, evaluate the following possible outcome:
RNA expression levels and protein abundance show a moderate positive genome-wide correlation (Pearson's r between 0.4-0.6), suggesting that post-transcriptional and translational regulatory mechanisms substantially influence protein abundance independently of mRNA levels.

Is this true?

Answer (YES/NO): YES